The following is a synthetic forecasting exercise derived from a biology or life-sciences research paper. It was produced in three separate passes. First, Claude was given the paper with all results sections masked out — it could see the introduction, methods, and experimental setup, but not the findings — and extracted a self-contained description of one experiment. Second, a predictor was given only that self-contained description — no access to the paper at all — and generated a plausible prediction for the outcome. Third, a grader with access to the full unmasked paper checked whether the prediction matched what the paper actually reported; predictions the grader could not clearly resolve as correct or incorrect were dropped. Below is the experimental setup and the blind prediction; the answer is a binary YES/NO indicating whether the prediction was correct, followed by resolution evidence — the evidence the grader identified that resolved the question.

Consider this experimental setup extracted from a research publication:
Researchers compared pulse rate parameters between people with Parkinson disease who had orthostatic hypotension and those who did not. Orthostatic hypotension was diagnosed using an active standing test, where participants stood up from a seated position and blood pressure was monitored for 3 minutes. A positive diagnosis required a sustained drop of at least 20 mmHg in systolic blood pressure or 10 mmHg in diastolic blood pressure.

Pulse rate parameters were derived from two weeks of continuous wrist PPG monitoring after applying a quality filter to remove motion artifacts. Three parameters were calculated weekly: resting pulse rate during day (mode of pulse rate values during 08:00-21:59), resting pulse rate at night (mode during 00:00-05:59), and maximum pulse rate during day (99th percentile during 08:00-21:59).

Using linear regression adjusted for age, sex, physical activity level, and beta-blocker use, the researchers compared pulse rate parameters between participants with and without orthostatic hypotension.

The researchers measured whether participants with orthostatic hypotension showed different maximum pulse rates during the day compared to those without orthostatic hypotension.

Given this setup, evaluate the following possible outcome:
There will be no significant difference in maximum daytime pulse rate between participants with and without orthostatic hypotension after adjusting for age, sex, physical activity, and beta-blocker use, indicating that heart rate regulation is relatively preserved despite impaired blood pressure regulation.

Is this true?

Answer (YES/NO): YES